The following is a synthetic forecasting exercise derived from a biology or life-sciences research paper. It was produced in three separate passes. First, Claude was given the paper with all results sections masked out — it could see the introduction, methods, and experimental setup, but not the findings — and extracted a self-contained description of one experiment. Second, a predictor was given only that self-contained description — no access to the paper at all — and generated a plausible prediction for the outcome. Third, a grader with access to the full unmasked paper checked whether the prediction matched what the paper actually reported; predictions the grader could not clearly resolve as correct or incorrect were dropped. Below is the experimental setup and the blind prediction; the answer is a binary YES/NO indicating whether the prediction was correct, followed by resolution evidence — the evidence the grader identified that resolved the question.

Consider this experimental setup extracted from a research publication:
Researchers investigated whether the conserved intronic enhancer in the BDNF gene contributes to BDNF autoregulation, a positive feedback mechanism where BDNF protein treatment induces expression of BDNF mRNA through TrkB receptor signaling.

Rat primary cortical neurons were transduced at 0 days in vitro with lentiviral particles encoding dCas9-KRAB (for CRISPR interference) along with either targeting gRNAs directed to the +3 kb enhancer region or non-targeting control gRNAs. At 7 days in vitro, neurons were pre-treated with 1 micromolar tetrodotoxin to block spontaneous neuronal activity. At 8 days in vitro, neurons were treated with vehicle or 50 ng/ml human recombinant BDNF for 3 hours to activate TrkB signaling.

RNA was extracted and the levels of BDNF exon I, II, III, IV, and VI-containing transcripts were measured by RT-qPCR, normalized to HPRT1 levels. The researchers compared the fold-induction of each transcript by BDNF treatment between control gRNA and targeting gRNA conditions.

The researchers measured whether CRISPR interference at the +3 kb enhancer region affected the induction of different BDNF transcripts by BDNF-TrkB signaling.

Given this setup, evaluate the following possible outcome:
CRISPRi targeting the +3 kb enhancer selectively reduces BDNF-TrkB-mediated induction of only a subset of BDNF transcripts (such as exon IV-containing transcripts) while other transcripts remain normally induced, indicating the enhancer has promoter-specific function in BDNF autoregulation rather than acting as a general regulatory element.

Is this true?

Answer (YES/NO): NO